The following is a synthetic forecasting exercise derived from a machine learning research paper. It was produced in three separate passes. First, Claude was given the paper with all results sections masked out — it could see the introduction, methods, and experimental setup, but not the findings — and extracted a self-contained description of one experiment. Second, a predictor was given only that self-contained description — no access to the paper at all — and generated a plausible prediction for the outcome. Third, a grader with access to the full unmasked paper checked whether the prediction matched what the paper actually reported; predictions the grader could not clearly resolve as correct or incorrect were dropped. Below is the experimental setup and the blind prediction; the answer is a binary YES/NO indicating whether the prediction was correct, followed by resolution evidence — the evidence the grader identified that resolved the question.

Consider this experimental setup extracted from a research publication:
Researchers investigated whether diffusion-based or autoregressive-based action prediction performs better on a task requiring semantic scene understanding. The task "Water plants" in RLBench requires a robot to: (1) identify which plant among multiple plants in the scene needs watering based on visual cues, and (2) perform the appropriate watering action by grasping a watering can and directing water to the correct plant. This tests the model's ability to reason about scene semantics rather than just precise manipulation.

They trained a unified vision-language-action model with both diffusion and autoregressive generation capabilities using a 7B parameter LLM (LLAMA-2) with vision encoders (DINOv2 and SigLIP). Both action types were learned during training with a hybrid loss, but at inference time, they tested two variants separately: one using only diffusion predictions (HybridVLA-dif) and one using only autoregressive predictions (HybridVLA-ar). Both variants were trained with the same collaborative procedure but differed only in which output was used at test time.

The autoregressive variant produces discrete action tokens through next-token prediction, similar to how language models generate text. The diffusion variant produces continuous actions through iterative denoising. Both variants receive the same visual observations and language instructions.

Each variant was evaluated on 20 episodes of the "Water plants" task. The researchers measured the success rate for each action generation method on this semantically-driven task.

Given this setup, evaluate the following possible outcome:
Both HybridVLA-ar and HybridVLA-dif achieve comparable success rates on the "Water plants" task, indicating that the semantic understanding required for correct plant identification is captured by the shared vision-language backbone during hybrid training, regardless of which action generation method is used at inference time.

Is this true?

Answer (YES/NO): NO